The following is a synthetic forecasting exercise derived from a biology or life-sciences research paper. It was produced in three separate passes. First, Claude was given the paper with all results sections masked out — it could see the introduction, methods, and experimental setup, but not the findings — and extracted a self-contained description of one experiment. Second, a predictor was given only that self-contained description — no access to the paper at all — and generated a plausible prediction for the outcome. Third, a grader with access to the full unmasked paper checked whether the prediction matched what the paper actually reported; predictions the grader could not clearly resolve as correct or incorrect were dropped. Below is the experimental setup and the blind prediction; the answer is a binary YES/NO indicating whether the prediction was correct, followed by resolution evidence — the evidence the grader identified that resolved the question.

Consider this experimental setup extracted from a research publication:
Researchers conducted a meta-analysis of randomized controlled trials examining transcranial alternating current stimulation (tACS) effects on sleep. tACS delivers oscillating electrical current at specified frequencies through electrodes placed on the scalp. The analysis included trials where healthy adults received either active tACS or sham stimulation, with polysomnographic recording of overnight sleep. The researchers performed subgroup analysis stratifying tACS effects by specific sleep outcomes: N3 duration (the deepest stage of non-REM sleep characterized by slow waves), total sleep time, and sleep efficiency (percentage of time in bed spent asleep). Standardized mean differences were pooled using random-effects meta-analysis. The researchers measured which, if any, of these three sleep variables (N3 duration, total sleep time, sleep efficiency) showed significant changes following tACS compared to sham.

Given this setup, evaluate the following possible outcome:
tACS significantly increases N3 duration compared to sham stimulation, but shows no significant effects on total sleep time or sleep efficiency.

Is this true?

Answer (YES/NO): NO